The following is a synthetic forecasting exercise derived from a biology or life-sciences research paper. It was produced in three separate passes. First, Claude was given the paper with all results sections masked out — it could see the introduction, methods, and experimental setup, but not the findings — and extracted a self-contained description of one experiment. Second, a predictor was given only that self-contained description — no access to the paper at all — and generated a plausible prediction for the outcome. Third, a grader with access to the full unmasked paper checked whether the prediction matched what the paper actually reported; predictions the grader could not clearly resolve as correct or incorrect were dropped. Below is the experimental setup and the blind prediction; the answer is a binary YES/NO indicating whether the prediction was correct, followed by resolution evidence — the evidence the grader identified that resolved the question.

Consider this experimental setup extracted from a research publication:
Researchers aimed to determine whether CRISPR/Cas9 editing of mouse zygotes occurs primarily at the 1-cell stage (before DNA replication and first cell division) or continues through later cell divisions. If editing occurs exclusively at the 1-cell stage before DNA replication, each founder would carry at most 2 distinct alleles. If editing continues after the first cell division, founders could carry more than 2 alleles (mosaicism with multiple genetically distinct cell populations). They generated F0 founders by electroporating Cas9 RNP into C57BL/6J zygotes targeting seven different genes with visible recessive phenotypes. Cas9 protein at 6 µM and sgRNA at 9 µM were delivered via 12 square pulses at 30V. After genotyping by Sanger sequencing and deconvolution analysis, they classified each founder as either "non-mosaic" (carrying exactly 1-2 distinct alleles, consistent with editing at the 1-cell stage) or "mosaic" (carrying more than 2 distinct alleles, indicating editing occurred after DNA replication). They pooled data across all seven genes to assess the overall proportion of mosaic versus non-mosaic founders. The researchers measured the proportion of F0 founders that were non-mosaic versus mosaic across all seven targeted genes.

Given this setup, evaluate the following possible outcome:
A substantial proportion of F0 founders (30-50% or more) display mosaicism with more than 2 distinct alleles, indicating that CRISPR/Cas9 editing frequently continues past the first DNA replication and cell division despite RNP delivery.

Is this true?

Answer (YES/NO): YES